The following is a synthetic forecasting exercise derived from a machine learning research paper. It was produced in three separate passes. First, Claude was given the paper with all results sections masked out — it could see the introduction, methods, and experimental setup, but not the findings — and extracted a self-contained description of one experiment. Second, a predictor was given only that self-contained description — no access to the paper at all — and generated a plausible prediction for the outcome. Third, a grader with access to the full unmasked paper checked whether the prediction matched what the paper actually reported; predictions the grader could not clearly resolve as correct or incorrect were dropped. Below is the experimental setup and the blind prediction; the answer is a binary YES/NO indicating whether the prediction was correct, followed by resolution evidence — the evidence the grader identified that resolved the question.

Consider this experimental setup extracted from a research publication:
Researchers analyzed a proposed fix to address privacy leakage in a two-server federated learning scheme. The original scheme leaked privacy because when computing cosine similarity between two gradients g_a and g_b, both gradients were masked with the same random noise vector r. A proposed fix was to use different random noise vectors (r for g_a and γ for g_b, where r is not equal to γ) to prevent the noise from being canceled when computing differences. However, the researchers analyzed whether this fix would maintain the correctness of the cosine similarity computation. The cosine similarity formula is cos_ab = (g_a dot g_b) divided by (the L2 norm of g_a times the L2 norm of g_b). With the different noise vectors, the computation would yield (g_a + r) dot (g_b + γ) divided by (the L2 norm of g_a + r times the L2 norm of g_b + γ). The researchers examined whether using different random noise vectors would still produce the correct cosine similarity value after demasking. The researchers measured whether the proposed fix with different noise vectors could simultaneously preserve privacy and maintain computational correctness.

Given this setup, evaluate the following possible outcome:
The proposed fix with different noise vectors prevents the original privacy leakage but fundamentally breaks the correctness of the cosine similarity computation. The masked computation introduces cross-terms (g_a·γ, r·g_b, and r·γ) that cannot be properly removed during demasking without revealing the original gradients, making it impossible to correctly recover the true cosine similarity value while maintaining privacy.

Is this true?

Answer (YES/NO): YES